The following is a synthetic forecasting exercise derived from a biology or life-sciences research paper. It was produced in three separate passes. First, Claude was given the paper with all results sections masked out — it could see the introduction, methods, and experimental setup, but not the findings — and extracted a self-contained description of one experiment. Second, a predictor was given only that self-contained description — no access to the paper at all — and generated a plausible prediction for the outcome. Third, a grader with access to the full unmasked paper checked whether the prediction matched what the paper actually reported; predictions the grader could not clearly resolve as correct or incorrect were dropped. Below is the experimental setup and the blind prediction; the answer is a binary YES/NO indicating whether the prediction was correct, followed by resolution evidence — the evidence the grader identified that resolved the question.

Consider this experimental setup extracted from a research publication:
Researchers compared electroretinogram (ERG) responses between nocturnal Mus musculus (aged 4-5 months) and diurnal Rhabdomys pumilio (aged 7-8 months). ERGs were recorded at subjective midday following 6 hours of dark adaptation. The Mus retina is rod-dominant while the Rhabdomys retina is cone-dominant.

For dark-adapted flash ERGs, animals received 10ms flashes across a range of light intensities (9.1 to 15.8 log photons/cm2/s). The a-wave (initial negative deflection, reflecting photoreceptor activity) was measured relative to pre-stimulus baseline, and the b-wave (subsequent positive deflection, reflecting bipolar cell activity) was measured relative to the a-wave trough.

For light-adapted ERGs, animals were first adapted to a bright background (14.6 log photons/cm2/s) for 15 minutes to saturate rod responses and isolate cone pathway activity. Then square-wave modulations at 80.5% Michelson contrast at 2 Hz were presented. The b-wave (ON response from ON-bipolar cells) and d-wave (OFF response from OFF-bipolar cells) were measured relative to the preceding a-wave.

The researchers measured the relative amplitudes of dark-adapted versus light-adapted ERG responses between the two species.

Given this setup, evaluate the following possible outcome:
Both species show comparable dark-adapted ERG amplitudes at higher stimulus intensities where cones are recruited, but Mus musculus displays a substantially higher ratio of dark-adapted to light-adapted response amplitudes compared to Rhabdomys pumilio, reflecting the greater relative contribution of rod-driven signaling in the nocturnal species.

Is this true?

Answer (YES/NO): NO